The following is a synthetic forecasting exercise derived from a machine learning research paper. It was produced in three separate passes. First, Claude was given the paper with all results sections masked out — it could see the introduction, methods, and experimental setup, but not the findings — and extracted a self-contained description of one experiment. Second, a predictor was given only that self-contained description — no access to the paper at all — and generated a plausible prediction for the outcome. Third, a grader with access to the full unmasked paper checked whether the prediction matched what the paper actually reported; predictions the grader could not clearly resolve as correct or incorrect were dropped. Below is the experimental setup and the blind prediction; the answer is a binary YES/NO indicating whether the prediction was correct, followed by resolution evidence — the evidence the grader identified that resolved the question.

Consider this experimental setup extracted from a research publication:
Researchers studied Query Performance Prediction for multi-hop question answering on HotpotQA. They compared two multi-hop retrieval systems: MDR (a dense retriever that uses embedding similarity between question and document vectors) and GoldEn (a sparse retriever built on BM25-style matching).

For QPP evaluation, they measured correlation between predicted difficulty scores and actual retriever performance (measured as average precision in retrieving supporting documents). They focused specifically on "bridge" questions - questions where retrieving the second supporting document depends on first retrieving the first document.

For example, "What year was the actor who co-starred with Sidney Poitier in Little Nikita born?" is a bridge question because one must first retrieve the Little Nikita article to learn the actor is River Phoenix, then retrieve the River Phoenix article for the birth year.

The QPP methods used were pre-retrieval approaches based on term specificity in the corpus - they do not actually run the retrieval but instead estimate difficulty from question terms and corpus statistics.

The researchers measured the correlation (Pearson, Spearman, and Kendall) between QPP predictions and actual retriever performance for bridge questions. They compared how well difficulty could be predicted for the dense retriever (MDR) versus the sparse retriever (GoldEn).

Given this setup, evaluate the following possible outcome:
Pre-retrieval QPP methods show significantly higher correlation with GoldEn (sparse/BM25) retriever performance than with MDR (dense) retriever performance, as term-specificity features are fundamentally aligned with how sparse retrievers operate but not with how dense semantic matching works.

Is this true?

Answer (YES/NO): NO